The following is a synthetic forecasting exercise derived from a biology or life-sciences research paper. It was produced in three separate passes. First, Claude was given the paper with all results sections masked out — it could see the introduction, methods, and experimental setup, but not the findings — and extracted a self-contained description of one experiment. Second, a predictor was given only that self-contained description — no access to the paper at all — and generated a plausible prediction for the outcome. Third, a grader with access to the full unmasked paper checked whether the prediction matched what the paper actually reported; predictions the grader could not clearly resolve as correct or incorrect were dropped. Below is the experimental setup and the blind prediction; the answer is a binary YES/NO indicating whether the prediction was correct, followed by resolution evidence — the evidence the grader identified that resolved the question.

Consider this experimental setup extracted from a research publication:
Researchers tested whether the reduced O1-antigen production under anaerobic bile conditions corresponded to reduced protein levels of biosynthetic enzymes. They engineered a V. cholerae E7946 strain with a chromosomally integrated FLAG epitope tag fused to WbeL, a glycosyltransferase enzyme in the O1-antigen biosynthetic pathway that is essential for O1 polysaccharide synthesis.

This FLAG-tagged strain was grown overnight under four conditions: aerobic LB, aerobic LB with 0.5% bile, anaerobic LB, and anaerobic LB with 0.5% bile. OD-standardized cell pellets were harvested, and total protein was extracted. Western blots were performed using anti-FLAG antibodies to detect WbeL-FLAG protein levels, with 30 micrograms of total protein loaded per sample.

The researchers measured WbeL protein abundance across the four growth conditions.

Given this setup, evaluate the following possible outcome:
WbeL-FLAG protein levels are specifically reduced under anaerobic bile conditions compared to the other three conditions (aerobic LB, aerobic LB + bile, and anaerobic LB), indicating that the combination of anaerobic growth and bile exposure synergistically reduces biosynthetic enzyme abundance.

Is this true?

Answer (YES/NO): NO